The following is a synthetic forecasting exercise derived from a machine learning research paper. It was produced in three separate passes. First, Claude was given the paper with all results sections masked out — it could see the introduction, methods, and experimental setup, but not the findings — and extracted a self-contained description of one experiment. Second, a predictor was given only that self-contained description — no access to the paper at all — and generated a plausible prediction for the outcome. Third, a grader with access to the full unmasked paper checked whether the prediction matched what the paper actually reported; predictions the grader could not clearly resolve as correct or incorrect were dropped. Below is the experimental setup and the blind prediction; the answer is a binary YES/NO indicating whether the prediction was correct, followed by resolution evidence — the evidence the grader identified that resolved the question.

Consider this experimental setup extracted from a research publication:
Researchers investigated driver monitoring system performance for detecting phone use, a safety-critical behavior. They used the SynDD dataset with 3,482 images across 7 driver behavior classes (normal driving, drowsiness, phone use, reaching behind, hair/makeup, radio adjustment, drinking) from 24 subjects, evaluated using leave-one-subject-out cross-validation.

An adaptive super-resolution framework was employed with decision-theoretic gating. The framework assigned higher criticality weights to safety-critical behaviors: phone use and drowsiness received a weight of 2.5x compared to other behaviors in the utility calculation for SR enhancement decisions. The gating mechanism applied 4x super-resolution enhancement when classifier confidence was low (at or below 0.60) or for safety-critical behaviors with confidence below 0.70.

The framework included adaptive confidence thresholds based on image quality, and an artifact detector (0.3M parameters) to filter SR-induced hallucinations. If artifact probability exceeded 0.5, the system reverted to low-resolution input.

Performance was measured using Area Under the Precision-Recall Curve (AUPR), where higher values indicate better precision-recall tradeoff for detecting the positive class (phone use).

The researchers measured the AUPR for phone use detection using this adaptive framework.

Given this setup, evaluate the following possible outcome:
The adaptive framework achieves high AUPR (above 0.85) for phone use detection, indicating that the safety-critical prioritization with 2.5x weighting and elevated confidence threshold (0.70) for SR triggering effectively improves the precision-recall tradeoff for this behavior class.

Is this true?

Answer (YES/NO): NO